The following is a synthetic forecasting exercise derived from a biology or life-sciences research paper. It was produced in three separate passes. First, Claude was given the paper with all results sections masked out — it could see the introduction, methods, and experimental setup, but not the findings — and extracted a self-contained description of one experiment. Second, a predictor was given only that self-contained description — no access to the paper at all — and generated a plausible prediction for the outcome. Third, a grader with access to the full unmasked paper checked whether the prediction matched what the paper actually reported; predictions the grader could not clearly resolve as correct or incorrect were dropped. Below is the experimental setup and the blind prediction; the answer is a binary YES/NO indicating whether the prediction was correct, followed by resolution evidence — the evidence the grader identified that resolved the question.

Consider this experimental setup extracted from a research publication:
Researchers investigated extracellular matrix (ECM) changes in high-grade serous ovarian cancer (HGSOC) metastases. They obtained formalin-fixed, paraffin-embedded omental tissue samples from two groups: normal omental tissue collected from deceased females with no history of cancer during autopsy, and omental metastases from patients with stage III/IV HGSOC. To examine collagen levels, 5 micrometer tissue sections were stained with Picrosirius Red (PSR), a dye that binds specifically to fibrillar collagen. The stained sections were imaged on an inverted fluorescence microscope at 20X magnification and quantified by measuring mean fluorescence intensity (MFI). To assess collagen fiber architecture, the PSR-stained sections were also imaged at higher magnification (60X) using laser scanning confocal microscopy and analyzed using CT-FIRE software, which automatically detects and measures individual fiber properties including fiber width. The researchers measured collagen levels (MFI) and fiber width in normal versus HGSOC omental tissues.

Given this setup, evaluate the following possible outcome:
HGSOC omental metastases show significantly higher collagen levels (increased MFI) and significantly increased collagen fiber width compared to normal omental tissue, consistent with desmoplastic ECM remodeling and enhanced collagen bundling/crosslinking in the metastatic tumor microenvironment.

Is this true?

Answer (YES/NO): YES